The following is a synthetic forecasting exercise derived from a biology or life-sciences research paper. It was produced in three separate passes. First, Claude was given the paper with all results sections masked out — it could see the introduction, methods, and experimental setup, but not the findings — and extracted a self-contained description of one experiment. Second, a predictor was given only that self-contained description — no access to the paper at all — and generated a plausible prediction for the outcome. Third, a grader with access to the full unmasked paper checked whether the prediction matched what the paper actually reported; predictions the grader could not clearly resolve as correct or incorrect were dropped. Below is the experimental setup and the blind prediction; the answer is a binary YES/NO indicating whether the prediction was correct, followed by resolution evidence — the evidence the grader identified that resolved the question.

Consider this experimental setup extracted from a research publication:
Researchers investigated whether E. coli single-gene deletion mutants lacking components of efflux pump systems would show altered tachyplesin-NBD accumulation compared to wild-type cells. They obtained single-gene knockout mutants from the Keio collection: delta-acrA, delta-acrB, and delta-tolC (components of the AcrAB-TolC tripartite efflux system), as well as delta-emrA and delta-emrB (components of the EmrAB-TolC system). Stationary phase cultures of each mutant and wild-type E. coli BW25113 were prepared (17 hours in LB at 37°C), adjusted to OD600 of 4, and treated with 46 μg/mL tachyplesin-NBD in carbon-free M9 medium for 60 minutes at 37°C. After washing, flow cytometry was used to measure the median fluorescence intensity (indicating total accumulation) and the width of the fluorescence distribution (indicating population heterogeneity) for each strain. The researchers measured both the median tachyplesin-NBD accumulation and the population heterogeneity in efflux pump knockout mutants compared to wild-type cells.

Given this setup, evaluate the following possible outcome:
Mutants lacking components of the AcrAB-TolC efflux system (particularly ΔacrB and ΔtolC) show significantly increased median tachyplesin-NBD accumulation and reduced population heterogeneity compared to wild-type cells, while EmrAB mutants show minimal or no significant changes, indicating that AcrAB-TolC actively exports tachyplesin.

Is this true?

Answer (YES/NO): NO